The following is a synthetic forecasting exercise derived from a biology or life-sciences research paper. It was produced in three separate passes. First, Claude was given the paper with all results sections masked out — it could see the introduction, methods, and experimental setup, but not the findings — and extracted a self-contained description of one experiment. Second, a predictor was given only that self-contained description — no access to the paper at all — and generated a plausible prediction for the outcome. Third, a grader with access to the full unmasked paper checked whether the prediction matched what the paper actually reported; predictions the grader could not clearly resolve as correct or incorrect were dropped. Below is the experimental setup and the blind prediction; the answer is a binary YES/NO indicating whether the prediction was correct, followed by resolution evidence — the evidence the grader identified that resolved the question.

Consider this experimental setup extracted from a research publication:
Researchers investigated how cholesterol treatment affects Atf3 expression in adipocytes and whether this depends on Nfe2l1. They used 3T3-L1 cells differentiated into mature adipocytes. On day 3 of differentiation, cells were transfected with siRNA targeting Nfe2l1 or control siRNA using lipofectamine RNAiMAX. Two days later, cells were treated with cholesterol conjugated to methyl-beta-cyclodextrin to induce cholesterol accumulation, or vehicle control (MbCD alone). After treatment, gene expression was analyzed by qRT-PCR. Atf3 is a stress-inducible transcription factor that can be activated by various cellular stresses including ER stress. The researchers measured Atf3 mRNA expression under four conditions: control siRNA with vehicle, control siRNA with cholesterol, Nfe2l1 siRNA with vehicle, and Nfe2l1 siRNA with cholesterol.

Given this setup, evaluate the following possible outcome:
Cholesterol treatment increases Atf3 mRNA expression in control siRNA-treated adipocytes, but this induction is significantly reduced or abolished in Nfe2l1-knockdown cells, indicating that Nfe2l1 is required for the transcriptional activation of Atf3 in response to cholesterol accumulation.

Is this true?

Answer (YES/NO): NO